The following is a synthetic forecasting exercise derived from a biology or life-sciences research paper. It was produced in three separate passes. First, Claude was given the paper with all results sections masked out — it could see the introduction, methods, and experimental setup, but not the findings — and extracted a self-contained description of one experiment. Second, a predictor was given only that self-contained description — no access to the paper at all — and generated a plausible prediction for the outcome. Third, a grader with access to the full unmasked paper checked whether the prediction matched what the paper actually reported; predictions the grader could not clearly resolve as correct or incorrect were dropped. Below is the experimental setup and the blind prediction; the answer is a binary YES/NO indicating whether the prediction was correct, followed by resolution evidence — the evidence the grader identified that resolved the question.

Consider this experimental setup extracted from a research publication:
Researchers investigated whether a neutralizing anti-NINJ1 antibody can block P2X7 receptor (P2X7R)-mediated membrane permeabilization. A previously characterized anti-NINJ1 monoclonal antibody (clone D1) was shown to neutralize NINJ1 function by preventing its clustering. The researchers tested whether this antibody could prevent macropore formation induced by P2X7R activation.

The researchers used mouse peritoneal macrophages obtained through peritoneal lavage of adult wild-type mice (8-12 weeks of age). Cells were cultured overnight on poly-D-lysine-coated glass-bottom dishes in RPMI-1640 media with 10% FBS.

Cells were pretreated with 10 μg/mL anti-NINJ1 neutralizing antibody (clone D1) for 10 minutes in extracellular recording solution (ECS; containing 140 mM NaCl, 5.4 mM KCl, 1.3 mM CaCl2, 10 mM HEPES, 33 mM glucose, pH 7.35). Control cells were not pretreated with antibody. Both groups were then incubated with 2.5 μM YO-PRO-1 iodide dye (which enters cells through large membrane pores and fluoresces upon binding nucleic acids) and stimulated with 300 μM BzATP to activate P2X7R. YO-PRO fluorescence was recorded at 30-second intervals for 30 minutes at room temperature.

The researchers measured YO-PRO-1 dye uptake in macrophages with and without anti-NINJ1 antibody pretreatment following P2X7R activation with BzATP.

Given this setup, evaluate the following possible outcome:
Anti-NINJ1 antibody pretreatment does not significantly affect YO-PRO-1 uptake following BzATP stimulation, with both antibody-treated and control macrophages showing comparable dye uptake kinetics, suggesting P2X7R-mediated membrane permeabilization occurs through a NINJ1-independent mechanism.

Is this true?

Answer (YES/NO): NO